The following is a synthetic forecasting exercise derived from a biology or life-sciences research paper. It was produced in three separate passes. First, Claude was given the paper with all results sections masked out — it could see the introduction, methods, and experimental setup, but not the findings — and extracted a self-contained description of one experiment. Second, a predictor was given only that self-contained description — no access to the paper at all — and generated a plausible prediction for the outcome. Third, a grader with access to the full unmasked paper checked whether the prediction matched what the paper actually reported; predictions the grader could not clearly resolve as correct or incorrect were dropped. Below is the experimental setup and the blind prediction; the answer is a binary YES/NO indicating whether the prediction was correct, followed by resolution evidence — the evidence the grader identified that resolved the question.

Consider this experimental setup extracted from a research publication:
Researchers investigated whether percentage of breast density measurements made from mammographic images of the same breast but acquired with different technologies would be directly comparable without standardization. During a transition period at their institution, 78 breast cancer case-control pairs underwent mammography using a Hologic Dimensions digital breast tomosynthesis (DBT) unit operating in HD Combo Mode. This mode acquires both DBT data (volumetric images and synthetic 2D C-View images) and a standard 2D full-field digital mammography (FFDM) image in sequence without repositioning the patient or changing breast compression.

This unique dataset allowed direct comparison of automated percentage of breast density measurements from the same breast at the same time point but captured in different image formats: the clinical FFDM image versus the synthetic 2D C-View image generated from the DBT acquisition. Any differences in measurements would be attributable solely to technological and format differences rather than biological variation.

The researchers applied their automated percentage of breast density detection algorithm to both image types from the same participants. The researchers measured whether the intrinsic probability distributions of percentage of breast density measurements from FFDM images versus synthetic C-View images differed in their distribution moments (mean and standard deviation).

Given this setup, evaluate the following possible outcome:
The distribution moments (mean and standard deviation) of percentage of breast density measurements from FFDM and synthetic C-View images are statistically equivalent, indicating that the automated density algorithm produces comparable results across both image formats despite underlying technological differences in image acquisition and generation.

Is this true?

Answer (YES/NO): NO